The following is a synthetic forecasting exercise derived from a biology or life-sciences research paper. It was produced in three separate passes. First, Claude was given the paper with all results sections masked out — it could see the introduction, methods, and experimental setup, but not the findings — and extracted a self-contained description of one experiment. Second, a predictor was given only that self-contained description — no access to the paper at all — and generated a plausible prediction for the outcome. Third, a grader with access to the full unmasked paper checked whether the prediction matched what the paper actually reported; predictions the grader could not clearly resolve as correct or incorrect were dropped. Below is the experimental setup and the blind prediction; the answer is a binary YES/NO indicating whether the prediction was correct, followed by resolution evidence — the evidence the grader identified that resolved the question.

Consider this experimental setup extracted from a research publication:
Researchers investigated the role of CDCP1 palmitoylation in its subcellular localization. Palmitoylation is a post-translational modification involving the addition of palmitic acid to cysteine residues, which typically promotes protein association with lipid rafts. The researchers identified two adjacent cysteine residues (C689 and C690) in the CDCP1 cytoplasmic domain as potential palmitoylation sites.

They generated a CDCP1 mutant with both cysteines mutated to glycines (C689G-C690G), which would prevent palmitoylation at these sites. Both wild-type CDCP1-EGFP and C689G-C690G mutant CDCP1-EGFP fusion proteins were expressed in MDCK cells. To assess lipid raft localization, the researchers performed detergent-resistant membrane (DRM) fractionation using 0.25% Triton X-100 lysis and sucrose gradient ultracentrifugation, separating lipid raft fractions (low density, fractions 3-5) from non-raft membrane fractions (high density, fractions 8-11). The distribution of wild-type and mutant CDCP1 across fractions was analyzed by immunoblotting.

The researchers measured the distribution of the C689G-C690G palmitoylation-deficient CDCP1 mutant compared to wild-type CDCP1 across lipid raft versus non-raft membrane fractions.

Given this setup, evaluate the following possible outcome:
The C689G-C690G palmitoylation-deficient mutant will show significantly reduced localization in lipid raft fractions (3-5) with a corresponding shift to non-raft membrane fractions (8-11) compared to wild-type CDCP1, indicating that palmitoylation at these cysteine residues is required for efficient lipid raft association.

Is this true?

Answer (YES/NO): YES